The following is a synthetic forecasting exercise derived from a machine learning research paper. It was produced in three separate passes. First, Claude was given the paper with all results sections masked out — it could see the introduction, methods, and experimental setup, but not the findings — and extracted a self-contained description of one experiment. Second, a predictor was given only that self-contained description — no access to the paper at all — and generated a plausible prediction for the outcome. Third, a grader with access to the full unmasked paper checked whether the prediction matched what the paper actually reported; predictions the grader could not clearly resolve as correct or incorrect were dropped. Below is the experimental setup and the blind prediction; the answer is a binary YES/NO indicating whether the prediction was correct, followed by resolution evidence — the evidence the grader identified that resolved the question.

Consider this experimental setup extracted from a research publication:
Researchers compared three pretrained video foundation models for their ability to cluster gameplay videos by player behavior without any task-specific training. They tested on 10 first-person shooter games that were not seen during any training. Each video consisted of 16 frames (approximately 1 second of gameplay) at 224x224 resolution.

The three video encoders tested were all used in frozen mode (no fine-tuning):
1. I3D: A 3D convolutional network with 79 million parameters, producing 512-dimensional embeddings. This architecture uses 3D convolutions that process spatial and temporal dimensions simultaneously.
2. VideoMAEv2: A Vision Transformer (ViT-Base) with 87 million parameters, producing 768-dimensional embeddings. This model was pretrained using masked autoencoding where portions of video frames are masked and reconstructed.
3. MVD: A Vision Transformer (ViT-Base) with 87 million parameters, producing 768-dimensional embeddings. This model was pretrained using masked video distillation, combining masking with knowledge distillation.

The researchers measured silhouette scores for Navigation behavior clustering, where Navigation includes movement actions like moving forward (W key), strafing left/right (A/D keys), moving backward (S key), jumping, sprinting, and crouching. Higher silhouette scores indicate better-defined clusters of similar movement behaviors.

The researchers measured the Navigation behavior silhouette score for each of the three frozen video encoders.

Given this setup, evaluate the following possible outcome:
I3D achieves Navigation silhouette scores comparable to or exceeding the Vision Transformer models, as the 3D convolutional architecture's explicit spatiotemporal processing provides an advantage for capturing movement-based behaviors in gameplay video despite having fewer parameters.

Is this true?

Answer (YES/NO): NO